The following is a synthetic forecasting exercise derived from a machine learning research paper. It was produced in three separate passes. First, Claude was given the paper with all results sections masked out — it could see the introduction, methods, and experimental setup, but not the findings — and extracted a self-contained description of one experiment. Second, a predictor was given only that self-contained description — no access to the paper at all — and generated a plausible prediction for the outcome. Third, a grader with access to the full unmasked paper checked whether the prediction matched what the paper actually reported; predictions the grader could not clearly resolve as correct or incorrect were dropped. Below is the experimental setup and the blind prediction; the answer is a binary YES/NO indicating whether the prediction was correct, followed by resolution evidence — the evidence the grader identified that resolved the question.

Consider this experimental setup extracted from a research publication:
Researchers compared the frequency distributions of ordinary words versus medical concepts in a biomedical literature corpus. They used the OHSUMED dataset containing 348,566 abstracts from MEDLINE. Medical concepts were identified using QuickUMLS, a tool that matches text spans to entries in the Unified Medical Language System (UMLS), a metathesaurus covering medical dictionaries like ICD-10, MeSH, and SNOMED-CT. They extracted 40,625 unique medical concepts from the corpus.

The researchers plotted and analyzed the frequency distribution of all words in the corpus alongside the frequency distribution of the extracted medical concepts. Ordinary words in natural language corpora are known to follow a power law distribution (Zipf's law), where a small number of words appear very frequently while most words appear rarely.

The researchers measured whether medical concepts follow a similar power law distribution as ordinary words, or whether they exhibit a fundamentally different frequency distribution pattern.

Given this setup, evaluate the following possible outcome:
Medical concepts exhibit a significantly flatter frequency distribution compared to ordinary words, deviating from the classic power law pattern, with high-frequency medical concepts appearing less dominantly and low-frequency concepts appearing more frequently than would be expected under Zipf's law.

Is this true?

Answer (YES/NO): NO